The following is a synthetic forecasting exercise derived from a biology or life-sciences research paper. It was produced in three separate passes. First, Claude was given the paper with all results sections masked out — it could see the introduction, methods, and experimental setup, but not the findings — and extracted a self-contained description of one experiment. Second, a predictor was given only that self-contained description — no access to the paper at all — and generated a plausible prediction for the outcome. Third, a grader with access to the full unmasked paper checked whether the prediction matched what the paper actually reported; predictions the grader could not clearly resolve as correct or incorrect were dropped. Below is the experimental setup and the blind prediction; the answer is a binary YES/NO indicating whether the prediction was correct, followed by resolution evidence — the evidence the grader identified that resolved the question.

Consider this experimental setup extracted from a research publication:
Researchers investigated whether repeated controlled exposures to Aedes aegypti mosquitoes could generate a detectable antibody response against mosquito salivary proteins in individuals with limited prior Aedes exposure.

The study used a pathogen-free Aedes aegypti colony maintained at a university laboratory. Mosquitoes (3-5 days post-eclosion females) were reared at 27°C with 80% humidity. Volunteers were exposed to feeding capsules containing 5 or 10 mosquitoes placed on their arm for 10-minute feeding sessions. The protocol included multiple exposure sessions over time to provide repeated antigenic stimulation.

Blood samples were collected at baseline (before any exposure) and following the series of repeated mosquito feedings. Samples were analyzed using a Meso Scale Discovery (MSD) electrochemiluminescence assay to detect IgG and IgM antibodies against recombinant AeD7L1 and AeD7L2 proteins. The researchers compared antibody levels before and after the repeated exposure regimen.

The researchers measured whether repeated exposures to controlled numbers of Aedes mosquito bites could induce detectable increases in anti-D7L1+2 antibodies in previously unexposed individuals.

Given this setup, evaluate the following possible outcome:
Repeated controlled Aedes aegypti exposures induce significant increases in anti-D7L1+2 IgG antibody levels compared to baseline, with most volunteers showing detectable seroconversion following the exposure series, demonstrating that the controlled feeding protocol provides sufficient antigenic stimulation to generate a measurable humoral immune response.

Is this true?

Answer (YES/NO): NO